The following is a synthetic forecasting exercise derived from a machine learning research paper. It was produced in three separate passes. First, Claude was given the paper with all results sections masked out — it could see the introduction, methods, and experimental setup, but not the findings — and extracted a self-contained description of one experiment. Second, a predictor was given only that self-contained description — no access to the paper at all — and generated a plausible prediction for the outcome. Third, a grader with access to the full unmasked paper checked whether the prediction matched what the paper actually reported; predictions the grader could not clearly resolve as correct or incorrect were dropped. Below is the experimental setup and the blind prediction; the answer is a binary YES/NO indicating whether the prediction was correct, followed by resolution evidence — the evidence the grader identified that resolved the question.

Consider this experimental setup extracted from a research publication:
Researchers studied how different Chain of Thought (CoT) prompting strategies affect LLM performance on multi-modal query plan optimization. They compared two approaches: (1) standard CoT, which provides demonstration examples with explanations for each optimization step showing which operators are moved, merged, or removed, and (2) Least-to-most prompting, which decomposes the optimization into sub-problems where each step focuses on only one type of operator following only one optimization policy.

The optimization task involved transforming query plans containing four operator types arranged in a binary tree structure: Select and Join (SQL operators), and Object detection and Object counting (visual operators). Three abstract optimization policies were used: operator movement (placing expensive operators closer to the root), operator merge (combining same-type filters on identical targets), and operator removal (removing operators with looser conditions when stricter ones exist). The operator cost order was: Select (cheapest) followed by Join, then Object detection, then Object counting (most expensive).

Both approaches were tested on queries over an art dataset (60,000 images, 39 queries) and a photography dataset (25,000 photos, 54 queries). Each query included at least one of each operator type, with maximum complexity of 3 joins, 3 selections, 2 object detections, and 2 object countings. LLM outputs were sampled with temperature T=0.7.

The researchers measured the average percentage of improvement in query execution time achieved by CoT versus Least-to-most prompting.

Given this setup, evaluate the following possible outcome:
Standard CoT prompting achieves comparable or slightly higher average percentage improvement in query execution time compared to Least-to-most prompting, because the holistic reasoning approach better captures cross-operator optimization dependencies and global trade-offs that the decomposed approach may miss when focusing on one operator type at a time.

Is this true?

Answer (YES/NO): NO